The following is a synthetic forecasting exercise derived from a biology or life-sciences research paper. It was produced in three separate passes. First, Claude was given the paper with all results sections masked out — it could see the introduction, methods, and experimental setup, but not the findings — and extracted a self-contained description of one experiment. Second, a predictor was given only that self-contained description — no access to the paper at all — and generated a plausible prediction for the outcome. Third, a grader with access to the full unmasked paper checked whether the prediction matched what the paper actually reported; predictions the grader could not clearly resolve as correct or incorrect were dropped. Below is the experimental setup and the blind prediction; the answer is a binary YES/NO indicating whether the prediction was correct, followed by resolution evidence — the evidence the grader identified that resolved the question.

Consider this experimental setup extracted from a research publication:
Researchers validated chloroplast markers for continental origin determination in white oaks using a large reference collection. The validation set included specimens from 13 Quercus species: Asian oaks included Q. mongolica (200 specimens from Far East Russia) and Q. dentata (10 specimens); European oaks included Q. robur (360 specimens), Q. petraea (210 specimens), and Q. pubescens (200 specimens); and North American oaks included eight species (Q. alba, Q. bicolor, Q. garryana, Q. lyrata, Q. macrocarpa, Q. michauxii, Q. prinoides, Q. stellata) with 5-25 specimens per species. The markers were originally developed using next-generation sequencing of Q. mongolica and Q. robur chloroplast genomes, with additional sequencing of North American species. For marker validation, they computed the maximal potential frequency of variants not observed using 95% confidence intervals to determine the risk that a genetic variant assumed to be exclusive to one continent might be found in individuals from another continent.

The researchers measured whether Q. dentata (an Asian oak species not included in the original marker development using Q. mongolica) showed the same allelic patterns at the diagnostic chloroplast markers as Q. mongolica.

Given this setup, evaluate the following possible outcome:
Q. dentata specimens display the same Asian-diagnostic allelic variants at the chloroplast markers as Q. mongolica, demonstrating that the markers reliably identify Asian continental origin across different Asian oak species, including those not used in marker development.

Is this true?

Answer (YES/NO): YES